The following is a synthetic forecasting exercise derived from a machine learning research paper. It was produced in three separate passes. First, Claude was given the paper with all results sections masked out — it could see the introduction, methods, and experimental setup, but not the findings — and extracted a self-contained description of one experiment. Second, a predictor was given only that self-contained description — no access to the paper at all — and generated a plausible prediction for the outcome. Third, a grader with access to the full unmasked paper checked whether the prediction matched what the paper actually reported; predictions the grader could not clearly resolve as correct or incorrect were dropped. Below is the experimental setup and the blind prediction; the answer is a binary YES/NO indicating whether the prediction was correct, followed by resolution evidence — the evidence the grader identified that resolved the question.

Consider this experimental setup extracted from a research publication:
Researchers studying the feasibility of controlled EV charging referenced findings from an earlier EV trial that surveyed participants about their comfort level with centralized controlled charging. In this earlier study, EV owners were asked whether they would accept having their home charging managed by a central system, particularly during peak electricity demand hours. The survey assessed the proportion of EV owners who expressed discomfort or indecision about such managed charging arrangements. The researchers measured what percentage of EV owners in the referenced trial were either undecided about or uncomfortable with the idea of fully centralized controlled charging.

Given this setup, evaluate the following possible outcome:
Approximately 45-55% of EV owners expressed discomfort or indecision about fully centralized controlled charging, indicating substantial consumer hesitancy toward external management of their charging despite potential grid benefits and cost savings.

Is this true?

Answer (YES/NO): NO